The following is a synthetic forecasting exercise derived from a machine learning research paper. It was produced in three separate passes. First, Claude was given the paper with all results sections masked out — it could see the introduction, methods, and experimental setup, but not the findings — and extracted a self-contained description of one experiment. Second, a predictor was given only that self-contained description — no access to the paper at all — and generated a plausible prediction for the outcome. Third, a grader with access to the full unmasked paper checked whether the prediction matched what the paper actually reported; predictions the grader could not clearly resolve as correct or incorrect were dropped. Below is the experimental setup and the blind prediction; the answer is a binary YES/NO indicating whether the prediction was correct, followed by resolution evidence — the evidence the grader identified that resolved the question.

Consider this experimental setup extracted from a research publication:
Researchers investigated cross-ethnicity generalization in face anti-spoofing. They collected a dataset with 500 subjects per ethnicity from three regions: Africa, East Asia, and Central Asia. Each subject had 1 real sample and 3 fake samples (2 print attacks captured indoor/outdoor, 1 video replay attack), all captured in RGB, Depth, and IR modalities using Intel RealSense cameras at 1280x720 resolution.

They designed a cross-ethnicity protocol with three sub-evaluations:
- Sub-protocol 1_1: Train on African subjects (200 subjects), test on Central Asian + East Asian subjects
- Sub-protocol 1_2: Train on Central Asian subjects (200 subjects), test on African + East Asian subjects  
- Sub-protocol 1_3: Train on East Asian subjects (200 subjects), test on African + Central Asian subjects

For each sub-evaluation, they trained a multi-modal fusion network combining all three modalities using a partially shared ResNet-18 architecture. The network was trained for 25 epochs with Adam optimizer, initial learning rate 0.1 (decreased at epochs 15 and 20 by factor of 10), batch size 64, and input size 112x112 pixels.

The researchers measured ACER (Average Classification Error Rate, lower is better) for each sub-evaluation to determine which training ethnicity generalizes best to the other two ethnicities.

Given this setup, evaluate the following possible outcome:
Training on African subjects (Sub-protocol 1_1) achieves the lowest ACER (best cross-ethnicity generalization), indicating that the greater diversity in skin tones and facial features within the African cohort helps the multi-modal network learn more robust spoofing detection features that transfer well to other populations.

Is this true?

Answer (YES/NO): YES